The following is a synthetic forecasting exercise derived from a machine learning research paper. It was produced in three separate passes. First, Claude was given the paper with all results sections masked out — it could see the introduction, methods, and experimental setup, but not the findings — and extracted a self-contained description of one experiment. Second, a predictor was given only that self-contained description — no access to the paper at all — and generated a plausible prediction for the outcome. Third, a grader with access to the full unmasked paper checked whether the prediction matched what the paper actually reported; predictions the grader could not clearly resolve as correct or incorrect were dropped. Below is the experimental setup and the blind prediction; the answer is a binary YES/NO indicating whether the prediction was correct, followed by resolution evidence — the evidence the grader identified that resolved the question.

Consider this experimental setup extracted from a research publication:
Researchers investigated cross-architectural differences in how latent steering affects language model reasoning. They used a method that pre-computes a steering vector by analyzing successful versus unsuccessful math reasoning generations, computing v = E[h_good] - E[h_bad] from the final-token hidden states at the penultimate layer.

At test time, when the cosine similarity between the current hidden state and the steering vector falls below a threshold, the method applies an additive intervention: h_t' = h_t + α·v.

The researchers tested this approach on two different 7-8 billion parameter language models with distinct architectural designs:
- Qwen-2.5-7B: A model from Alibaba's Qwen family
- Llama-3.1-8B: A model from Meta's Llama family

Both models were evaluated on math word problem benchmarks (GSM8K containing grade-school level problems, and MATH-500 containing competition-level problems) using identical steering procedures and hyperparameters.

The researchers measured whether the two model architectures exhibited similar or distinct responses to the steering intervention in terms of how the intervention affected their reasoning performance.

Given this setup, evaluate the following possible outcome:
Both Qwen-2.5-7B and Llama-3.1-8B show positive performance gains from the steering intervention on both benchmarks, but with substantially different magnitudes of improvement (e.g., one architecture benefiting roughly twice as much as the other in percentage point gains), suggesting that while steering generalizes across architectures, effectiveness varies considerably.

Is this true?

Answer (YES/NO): YES